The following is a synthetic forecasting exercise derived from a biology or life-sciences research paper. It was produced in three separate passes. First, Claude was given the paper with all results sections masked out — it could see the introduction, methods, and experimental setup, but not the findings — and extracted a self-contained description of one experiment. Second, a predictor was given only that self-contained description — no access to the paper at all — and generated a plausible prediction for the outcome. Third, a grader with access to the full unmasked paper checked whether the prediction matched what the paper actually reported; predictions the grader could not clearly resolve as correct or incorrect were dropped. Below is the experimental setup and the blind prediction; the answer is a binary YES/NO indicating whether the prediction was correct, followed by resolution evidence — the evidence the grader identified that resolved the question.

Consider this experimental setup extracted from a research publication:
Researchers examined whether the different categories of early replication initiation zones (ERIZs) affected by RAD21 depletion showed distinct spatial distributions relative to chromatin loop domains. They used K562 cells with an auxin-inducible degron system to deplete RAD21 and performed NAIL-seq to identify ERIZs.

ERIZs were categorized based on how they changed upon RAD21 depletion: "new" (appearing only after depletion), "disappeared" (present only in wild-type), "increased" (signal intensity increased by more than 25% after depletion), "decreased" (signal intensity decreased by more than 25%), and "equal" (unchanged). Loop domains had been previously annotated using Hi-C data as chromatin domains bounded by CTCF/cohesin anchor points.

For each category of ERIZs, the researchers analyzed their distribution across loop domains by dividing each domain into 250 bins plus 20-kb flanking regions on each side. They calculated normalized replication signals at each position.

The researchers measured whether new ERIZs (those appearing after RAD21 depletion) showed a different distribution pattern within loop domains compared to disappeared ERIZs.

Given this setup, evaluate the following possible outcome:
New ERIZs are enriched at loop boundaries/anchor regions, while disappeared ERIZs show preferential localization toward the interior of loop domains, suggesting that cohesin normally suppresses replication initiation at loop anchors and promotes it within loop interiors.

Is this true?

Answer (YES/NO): NO